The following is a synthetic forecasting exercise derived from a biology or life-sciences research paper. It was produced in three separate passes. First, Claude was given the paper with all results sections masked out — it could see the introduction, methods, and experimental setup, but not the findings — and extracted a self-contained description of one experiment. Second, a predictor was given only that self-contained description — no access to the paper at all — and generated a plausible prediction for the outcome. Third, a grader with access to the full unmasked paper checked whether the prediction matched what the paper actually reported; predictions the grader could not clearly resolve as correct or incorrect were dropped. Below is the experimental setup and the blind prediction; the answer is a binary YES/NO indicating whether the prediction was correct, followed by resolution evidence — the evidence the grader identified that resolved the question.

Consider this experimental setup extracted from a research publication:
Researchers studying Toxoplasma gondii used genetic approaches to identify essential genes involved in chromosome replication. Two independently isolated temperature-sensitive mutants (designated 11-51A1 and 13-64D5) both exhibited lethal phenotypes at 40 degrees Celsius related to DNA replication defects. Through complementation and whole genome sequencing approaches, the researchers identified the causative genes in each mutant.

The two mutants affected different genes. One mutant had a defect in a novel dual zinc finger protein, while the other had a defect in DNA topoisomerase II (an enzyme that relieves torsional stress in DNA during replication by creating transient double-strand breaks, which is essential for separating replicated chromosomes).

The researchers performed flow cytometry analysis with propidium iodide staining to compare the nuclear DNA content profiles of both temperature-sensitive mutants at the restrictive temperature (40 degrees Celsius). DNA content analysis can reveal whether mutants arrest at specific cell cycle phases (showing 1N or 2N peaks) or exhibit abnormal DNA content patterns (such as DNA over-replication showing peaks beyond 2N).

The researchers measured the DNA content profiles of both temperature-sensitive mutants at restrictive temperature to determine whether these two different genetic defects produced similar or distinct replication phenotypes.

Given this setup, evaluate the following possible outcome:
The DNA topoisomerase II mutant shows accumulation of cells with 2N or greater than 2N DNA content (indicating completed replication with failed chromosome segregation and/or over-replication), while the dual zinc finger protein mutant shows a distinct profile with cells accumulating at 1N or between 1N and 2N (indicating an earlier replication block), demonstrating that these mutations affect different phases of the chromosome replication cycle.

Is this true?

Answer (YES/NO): NO